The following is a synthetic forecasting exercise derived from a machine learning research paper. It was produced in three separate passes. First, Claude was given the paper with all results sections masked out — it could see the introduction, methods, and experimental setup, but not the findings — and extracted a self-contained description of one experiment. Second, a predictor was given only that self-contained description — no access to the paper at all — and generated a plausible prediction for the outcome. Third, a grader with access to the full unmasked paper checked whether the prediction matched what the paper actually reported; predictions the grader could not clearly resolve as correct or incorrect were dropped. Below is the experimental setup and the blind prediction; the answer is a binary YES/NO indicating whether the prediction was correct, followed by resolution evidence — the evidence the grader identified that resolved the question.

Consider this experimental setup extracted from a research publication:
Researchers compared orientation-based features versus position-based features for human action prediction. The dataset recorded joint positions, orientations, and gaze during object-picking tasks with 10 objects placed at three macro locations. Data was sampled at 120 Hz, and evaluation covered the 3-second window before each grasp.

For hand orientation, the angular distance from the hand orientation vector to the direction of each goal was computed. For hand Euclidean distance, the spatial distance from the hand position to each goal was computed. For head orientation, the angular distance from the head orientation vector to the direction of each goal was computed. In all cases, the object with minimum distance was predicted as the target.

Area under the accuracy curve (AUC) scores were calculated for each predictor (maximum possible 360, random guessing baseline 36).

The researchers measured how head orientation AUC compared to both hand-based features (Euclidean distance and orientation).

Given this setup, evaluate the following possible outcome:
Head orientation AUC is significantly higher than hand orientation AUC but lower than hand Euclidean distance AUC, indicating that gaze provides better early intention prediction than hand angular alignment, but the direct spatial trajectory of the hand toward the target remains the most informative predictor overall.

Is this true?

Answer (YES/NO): NO